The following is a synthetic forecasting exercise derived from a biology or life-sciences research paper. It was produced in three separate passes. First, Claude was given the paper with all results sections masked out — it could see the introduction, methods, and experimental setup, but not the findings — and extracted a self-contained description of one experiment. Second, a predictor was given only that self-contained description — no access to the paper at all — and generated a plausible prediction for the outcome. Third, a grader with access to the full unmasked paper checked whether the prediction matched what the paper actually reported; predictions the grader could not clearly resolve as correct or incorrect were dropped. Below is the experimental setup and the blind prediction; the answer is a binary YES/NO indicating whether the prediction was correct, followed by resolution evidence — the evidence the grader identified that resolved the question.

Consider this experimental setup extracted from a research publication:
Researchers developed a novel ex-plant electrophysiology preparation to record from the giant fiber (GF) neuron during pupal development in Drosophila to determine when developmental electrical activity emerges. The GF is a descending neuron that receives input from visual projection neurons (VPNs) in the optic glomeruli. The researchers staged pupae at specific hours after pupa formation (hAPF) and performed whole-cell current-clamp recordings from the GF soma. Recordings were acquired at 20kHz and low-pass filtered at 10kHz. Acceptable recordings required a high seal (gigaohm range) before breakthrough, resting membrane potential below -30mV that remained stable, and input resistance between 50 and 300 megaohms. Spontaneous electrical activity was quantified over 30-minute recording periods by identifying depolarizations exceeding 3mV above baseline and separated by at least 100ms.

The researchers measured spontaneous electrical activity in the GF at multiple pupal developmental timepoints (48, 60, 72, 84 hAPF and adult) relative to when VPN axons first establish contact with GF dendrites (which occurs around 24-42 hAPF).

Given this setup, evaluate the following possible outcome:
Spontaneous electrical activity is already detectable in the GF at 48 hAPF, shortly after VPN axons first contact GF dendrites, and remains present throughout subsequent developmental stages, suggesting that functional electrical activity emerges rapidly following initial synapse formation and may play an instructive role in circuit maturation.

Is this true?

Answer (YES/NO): NO